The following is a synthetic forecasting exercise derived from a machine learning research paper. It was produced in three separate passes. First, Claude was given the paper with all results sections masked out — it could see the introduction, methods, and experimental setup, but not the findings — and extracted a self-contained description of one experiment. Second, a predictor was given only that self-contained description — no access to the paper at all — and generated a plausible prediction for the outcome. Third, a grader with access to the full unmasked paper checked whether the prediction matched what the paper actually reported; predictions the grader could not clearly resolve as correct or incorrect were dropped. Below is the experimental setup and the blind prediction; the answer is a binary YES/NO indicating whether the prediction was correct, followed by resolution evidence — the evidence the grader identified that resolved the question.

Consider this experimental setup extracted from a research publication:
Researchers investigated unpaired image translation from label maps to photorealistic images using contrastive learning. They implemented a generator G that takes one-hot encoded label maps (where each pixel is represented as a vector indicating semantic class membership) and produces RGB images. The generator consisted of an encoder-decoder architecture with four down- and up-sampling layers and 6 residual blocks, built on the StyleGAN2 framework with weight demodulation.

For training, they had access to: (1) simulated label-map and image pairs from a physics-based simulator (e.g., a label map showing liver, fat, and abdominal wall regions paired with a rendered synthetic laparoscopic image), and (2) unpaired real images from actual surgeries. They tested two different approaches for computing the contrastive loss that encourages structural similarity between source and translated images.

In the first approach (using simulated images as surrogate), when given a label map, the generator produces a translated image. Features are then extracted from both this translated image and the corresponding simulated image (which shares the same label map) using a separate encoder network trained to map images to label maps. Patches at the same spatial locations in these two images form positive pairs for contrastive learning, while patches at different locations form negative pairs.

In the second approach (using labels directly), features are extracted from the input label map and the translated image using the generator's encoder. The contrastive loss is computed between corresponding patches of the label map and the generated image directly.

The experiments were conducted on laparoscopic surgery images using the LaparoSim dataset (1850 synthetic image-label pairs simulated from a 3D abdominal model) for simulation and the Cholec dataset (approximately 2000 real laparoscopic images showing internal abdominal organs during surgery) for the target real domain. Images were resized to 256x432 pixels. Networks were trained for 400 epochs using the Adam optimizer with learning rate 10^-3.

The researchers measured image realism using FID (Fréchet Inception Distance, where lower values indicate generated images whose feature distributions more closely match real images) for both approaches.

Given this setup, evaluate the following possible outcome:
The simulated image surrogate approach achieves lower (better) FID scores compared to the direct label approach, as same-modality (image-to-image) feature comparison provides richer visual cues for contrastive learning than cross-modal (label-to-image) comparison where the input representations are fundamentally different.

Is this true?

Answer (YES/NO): NO